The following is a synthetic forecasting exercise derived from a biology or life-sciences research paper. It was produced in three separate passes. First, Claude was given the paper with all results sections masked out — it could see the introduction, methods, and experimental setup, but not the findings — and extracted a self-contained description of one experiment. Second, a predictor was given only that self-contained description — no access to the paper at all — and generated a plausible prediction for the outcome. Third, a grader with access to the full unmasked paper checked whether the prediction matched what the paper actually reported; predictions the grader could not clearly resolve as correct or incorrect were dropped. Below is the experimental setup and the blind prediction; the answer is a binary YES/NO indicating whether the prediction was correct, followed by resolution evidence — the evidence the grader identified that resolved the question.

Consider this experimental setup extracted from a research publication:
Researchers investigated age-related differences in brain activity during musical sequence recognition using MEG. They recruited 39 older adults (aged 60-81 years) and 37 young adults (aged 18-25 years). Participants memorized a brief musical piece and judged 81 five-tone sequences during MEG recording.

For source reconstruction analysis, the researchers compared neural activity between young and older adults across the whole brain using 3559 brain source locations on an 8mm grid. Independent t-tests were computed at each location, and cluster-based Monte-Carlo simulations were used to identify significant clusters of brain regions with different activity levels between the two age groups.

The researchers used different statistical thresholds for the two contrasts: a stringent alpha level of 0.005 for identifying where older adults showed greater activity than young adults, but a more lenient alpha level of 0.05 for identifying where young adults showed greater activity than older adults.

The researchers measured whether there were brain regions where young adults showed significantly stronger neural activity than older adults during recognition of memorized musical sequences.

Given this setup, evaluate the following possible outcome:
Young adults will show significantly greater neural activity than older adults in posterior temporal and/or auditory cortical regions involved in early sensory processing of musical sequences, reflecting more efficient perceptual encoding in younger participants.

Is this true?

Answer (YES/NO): NO